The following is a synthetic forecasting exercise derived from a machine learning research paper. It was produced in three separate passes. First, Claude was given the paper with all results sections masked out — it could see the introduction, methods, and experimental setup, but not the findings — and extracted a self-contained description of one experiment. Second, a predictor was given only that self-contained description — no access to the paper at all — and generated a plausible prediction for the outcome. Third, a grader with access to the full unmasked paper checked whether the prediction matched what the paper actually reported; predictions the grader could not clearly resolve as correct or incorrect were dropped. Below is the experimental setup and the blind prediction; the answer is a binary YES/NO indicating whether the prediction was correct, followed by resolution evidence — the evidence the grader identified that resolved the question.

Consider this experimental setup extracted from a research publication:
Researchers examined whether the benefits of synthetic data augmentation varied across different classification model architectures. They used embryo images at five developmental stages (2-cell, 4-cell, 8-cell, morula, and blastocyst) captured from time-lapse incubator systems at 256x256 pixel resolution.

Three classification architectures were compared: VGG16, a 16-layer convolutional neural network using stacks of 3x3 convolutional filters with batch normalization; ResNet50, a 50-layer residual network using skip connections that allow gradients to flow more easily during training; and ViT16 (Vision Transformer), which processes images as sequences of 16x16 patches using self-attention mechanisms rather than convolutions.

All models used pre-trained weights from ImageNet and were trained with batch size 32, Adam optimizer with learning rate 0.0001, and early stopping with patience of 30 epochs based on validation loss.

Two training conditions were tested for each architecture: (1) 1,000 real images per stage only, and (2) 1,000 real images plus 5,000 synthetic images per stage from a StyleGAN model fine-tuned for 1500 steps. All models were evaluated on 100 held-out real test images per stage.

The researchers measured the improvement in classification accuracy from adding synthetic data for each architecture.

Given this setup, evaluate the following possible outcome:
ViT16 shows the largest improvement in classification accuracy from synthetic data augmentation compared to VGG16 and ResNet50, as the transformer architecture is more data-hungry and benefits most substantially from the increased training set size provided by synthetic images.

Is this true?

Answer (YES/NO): NO